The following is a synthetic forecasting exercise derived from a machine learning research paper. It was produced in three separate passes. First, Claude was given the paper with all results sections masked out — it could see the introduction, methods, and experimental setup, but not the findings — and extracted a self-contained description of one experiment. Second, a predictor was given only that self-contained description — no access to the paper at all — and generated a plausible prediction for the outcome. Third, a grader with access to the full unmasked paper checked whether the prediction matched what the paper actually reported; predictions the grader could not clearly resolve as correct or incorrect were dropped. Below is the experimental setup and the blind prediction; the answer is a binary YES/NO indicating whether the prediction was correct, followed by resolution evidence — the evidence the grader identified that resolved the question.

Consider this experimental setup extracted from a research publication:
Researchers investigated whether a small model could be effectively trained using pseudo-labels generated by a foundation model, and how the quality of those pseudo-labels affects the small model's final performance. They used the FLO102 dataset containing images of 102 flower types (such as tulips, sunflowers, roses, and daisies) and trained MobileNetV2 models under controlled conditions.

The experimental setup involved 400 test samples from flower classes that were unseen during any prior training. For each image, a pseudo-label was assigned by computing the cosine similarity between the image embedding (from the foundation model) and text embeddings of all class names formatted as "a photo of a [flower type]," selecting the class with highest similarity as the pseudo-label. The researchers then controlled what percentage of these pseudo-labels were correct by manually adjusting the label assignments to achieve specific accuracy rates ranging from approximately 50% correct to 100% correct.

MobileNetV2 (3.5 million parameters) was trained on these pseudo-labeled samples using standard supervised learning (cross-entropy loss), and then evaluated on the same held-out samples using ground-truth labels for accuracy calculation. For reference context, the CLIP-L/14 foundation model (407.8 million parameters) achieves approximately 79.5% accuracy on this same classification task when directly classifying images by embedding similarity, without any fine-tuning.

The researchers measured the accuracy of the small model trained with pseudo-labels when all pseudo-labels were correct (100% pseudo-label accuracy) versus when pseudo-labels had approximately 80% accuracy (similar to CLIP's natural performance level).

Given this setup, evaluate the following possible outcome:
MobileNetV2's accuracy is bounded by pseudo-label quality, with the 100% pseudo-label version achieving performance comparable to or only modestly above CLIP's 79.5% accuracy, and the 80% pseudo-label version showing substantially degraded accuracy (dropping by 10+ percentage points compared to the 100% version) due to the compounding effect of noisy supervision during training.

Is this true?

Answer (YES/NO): NO